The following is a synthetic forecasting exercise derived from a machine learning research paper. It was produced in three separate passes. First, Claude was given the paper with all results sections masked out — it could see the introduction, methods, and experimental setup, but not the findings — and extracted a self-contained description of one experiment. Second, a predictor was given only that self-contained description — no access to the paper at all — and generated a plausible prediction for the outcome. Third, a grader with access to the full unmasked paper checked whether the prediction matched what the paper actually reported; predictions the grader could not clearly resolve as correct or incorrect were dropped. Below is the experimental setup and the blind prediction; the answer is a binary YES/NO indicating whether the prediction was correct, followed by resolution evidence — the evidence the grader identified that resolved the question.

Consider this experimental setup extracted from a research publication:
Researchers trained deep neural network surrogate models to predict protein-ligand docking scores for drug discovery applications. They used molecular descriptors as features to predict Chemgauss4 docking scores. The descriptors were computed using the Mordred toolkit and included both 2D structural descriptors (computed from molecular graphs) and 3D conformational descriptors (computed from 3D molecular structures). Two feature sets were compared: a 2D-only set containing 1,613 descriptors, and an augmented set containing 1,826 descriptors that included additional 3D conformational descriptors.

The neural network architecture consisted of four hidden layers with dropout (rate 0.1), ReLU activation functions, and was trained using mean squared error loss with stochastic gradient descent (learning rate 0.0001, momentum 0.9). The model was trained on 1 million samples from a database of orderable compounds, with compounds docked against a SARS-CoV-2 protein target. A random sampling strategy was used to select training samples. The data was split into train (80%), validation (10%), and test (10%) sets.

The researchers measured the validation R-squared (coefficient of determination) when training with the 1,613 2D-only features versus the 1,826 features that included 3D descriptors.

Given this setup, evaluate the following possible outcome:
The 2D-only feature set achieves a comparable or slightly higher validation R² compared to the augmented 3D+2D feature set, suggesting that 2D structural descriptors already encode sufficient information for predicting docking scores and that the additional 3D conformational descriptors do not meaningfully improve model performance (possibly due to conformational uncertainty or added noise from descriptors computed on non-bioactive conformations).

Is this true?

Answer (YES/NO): YES